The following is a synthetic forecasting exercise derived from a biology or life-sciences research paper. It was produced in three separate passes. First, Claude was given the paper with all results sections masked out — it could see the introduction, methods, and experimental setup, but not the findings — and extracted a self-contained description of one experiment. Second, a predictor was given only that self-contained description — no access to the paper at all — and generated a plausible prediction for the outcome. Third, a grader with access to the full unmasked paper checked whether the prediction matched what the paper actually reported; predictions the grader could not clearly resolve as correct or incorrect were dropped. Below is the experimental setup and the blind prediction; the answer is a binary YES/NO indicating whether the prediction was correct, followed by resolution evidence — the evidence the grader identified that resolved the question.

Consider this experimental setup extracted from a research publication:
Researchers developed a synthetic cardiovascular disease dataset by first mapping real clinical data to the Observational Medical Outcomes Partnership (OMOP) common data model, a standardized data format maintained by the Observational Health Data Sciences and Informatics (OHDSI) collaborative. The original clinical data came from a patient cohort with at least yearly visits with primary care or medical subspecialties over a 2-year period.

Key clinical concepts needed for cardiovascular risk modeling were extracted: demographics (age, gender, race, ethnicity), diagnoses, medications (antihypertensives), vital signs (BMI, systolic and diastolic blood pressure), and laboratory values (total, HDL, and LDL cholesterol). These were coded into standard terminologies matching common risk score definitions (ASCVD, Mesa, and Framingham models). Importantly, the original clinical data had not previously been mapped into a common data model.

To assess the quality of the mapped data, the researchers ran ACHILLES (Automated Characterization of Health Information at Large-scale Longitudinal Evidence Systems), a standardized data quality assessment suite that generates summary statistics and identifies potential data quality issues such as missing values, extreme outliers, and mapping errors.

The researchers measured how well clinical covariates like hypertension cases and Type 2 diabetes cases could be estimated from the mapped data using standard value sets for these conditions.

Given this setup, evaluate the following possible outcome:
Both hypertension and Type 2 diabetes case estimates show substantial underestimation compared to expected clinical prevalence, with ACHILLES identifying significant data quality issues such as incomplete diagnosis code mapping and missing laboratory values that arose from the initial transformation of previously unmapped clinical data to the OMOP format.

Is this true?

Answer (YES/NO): NO